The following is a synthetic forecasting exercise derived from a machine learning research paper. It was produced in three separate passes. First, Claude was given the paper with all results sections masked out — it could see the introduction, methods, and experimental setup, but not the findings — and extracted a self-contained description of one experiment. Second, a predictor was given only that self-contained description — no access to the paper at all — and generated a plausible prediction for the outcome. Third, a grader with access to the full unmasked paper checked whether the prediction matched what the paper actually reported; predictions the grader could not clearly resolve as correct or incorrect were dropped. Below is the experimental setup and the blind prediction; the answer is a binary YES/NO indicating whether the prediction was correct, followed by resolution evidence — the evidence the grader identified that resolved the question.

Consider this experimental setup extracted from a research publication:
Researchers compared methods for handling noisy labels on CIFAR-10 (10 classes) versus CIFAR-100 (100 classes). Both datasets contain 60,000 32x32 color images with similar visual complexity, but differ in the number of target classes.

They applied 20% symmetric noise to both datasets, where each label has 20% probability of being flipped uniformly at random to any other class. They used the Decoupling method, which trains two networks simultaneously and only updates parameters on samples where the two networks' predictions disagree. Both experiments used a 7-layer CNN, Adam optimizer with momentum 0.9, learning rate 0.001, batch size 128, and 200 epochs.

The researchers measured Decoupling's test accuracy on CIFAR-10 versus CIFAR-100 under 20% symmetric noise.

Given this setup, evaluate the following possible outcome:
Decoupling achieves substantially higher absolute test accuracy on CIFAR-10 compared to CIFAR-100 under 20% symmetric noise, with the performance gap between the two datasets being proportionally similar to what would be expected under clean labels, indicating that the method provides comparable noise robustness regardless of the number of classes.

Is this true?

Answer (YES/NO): NO